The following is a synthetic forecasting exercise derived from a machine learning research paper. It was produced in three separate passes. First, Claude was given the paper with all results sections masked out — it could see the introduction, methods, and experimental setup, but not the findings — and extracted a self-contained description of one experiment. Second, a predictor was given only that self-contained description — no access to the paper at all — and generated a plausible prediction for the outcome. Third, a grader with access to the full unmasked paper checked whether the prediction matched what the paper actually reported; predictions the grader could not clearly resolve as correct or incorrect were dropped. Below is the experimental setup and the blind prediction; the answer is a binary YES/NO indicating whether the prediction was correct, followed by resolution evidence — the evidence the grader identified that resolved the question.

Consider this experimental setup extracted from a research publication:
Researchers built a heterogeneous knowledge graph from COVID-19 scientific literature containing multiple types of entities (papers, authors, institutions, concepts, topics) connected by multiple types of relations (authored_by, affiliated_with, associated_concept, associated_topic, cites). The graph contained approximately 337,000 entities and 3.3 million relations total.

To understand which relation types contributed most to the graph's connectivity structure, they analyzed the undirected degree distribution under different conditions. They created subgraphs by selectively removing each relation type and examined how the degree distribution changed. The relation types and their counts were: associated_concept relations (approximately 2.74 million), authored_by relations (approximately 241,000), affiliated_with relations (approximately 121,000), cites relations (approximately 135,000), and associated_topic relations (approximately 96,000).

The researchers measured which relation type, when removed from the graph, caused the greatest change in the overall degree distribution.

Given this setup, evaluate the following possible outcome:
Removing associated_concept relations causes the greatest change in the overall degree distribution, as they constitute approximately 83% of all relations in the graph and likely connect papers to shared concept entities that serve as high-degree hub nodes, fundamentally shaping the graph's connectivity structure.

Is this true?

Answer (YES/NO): YES